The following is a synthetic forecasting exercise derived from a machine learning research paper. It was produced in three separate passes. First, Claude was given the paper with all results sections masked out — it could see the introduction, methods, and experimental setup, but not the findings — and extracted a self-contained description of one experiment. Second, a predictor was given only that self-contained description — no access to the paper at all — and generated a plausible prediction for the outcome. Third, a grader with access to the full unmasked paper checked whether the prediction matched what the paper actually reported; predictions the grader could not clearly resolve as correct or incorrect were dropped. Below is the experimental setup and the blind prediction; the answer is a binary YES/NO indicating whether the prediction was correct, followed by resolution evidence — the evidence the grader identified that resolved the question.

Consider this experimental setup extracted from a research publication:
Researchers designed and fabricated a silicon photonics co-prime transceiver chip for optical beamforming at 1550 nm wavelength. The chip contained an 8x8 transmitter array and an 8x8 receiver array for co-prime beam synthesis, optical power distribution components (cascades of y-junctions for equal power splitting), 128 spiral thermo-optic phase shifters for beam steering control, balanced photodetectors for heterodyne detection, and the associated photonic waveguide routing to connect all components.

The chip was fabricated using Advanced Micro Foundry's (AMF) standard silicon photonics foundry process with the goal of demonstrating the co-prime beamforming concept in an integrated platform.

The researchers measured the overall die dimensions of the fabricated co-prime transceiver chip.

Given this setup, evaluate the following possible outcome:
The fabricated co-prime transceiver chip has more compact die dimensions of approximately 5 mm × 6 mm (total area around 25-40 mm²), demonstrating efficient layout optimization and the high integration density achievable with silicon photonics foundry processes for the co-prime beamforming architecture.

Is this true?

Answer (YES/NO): NO